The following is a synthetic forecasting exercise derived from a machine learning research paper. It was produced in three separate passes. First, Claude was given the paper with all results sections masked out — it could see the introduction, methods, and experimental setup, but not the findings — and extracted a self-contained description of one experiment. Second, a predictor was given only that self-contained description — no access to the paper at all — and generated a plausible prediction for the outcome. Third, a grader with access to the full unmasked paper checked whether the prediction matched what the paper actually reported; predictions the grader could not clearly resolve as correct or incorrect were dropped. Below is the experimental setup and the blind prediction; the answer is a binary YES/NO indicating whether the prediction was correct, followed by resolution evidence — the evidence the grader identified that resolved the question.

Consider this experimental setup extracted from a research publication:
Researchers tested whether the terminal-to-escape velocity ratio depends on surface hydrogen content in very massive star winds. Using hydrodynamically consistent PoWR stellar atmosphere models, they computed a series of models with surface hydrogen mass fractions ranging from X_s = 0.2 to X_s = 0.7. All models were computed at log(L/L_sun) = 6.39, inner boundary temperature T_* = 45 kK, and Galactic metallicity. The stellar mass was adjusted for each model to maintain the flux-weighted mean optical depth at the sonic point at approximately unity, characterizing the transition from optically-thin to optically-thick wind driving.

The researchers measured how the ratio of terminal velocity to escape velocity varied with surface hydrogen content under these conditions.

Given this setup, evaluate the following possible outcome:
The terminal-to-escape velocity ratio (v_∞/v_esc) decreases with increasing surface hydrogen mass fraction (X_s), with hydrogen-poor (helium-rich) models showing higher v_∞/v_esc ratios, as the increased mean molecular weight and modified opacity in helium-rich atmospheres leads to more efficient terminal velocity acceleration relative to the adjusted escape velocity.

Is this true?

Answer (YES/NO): NO